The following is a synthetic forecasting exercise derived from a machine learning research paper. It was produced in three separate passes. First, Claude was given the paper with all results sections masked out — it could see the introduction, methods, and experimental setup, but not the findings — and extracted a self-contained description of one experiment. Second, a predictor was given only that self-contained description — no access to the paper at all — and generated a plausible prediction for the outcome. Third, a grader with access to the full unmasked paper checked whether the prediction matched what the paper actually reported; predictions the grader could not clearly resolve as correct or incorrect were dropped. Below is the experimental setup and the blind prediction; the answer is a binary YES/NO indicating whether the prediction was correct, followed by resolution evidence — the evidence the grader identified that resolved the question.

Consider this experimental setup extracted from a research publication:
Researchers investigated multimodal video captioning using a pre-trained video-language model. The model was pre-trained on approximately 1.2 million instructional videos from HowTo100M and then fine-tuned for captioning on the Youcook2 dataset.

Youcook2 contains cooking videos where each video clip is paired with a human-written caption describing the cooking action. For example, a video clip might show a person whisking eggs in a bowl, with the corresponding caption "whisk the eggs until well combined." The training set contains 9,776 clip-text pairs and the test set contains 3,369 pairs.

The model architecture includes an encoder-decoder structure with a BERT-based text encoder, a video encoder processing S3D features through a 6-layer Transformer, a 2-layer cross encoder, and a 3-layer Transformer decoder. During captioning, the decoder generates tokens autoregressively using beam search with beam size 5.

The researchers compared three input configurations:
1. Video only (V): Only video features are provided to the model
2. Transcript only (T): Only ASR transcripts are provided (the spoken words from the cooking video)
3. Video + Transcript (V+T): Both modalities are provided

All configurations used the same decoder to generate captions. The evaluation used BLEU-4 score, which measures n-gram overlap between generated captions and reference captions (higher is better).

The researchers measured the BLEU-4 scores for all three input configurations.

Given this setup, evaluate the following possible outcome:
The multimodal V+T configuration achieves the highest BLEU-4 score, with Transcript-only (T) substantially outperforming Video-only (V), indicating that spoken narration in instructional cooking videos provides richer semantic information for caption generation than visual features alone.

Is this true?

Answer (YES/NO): YES